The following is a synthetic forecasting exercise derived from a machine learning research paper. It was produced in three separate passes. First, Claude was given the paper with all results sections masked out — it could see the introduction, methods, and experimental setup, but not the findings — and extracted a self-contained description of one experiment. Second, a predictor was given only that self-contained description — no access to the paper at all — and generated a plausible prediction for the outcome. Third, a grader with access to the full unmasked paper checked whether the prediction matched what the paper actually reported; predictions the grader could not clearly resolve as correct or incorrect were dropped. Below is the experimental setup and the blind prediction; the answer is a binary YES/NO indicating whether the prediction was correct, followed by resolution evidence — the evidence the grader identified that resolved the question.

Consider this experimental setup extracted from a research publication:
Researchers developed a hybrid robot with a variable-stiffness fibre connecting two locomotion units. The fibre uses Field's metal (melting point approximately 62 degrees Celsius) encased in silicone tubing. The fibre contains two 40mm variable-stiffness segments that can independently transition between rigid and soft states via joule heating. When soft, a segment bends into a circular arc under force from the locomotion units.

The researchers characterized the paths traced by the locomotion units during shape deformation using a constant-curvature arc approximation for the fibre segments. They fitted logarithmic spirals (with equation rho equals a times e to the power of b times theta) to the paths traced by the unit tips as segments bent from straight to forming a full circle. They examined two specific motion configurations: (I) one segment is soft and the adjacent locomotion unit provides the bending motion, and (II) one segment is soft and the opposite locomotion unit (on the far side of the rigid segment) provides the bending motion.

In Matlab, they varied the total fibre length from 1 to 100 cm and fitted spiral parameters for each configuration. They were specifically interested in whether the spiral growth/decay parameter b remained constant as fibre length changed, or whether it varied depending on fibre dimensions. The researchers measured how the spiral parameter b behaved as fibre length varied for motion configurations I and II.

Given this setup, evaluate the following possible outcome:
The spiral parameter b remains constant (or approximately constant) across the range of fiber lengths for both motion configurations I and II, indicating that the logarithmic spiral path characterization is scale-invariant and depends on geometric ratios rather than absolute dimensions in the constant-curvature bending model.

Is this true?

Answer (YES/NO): NO